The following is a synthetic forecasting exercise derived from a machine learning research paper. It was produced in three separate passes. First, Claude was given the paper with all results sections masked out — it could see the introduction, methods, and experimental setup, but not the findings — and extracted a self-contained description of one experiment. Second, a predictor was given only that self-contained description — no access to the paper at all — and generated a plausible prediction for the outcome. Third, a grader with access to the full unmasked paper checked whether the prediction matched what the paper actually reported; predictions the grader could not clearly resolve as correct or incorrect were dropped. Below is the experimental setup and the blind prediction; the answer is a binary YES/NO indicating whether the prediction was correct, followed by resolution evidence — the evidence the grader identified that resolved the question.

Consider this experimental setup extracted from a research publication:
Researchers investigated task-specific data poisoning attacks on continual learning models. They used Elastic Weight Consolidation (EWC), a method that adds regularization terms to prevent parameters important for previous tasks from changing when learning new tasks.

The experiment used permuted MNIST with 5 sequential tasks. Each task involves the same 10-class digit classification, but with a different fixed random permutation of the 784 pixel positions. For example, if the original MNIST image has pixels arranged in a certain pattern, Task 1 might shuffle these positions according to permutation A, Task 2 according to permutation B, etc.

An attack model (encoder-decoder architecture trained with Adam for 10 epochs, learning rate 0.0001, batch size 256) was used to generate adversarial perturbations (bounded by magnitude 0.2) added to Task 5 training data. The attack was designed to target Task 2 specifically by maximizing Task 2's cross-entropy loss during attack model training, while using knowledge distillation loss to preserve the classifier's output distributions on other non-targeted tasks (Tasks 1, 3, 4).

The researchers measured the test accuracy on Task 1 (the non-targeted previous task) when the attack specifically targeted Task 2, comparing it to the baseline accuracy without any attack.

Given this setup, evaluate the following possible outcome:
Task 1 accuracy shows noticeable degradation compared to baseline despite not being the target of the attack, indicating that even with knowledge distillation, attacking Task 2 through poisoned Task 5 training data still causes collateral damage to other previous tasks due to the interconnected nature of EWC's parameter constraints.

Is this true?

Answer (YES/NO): NO